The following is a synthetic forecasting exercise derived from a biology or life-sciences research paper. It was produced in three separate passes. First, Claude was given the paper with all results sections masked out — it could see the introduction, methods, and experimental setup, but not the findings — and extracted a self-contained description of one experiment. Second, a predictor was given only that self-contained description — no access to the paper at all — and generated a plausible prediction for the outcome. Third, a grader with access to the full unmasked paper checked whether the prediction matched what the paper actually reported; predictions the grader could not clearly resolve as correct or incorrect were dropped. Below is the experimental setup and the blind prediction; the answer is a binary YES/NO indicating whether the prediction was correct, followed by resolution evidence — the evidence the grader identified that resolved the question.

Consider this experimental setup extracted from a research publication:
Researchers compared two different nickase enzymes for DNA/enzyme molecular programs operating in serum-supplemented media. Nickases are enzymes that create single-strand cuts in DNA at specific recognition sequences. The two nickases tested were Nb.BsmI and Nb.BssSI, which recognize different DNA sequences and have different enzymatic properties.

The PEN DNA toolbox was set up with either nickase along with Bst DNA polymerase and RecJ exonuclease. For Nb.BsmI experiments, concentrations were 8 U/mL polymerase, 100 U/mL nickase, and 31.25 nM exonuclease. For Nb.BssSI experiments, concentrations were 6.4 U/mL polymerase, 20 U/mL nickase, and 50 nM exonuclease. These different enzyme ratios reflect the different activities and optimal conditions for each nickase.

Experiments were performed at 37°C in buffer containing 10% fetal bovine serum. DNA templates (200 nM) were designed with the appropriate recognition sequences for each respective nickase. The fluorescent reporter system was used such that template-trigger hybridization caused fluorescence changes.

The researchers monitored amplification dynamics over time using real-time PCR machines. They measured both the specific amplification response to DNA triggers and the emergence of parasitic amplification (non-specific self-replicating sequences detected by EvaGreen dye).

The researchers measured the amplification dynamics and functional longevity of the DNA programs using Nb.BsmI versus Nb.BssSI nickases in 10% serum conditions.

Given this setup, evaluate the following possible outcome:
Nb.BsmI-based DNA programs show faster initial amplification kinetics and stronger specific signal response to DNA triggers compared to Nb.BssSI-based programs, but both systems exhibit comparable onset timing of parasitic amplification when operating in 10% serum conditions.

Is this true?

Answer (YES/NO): NO